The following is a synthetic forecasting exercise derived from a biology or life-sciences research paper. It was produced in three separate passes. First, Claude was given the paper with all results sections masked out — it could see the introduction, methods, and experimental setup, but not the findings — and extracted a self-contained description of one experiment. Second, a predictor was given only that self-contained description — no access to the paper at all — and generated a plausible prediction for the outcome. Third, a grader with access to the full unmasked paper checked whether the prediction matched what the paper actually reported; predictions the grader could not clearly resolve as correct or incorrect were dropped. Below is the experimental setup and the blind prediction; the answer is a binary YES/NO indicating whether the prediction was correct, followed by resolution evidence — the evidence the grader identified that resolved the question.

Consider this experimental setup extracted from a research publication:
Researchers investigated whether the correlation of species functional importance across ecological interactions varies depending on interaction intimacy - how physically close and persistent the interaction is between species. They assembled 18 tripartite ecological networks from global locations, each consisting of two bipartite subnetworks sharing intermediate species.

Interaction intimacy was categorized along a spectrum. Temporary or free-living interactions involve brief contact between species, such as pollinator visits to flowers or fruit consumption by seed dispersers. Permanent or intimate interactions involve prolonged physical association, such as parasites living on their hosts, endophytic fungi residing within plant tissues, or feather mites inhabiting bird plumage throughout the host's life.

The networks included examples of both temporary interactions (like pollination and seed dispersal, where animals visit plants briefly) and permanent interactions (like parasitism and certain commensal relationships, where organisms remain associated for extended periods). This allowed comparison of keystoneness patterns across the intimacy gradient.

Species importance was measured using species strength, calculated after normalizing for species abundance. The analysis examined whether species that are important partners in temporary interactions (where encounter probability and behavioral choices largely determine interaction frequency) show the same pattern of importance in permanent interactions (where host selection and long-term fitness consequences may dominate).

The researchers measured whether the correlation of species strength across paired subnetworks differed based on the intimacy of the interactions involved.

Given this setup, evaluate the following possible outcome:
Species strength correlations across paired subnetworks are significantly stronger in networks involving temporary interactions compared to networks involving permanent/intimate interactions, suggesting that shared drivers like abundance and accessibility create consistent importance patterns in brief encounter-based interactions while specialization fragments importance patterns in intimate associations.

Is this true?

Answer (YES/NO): NO